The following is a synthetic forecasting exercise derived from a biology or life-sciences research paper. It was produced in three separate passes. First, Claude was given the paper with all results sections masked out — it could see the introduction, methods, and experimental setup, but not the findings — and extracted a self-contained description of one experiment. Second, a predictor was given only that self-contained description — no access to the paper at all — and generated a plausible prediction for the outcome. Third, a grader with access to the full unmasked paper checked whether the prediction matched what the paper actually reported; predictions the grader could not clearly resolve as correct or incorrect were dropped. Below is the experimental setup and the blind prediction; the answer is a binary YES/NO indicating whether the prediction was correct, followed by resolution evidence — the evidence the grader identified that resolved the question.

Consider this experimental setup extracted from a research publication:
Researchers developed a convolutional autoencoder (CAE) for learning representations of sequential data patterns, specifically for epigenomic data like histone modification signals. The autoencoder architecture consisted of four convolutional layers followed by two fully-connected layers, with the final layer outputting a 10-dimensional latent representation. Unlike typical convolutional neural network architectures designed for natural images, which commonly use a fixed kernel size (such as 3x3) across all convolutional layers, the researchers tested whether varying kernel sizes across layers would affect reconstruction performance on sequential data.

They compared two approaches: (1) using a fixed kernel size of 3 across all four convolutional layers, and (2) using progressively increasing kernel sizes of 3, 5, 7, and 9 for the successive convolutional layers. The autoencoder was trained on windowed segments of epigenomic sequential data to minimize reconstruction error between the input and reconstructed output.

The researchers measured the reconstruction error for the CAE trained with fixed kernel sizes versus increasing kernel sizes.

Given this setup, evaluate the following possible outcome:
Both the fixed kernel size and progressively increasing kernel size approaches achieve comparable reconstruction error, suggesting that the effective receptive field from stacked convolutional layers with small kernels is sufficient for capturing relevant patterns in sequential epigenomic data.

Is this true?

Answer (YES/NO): NO